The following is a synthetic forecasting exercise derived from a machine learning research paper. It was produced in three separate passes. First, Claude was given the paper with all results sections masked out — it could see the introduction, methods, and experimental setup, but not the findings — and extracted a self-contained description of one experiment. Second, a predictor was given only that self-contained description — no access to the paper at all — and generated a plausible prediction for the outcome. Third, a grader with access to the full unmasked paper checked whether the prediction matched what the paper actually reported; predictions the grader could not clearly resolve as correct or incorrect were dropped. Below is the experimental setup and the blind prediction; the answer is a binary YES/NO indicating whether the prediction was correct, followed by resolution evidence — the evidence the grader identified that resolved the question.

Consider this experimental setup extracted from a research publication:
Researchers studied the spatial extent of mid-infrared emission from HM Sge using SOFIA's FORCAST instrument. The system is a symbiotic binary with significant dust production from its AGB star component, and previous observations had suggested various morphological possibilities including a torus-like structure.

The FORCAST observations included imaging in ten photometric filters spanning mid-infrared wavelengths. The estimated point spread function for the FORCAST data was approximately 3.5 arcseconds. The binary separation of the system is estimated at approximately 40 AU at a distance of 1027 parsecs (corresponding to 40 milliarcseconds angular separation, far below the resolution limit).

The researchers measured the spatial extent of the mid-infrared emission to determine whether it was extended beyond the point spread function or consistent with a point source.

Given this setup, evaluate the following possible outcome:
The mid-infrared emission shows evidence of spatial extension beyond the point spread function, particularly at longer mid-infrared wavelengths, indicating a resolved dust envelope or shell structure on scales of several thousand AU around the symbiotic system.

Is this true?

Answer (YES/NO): NO